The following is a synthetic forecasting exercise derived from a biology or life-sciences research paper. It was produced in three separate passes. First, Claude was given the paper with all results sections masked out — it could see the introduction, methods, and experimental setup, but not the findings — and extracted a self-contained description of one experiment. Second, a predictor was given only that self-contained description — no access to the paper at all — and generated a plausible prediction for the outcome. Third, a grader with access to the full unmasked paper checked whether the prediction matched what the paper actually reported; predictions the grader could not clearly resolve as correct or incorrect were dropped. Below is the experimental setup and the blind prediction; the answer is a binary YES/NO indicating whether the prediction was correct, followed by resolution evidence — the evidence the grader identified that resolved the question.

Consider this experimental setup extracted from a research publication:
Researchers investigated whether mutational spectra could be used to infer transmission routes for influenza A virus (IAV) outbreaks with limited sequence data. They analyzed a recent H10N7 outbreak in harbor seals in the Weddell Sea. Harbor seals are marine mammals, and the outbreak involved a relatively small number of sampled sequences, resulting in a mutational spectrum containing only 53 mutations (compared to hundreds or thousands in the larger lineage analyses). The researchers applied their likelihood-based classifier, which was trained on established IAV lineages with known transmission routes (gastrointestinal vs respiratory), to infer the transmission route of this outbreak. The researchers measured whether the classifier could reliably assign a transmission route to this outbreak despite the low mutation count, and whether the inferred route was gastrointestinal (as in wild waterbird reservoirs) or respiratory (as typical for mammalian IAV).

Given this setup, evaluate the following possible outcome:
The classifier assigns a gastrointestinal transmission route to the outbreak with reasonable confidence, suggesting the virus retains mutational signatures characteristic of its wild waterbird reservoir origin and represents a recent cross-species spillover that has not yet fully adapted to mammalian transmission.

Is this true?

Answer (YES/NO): NO